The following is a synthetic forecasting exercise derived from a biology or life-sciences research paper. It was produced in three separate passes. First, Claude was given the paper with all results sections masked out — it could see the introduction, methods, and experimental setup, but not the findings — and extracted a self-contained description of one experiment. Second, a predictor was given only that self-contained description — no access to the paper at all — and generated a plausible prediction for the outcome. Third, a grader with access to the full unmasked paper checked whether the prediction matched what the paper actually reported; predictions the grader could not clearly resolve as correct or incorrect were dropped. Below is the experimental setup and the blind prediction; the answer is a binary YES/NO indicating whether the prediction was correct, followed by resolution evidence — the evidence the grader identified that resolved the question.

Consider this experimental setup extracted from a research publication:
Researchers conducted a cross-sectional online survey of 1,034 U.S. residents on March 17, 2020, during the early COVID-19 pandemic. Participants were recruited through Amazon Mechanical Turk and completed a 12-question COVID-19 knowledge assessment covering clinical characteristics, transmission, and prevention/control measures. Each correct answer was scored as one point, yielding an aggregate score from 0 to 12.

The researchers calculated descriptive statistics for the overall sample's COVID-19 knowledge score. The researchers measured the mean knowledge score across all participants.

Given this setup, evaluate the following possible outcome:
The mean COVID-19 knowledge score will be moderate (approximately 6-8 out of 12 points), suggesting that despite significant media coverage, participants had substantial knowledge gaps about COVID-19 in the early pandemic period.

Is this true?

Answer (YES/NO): NO